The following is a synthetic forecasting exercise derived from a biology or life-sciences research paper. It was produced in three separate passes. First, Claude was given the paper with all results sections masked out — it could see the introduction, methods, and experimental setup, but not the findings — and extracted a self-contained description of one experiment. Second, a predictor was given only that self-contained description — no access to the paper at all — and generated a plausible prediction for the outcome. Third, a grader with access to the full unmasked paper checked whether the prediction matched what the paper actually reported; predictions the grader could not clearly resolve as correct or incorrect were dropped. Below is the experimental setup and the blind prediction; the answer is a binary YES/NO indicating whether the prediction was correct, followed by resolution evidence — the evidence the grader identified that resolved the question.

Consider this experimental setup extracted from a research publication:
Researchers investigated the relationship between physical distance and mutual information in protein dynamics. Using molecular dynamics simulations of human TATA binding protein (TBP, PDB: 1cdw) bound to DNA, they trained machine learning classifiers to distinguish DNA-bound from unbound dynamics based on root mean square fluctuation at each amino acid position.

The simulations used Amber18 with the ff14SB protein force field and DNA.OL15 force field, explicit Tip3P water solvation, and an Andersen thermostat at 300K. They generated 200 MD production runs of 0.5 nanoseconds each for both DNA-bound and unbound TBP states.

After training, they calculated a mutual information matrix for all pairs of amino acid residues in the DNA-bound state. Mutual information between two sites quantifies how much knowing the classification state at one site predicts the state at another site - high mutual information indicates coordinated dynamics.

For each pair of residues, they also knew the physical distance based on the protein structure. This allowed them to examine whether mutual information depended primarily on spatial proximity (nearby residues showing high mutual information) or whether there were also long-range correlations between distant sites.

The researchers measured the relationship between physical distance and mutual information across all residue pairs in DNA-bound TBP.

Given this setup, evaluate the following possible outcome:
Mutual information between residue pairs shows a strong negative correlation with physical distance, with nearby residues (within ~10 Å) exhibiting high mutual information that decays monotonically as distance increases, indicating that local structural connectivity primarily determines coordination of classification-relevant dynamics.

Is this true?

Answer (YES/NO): NO